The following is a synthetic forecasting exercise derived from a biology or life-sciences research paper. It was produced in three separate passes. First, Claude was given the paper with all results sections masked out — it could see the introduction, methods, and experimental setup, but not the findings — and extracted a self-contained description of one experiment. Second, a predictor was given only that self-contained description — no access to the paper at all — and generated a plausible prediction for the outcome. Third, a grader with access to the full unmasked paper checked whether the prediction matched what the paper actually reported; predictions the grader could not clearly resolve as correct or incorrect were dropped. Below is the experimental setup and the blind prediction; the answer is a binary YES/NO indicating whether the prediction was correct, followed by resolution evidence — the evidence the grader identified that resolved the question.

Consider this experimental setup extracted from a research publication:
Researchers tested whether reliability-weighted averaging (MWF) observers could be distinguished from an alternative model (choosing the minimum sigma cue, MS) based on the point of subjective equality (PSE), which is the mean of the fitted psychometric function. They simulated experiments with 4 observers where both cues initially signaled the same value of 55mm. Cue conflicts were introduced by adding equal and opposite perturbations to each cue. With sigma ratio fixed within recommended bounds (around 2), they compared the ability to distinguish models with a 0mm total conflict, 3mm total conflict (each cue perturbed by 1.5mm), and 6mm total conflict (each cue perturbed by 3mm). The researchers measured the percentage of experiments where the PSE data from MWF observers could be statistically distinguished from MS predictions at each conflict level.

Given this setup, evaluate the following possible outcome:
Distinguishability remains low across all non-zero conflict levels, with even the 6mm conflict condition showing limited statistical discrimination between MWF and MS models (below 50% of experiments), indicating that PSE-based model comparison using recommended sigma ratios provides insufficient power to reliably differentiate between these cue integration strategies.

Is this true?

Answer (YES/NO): NO